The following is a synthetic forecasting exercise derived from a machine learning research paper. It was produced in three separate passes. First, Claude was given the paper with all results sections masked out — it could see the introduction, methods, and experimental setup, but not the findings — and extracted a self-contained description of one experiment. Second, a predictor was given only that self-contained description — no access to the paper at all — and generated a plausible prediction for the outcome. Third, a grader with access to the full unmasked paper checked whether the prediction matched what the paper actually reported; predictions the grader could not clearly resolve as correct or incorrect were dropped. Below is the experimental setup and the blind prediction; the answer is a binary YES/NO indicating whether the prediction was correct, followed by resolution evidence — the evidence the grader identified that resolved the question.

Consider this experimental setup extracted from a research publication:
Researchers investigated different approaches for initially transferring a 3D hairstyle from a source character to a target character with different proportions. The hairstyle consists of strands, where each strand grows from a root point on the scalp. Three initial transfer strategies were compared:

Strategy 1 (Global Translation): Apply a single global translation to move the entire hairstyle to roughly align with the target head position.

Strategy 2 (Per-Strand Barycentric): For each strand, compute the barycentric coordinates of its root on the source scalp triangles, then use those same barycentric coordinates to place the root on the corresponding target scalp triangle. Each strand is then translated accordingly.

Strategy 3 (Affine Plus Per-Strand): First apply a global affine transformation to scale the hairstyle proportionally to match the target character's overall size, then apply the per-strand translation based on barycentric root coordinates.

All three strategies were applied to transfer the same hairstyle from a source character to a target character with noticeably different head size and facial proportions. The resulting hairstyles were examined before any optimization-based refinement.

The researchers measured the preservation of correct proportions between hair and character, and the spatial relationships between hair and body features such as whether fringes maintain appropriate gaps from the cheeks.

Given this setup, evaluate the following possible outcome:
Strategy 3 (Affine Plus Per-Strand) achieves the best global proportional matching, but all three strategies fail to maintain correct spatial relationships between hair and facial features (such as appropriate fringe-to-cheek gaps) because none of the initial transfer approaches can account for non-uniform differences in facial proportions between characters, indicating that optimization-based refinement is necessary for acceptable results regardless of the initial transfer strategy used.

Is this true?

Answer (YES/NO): YES